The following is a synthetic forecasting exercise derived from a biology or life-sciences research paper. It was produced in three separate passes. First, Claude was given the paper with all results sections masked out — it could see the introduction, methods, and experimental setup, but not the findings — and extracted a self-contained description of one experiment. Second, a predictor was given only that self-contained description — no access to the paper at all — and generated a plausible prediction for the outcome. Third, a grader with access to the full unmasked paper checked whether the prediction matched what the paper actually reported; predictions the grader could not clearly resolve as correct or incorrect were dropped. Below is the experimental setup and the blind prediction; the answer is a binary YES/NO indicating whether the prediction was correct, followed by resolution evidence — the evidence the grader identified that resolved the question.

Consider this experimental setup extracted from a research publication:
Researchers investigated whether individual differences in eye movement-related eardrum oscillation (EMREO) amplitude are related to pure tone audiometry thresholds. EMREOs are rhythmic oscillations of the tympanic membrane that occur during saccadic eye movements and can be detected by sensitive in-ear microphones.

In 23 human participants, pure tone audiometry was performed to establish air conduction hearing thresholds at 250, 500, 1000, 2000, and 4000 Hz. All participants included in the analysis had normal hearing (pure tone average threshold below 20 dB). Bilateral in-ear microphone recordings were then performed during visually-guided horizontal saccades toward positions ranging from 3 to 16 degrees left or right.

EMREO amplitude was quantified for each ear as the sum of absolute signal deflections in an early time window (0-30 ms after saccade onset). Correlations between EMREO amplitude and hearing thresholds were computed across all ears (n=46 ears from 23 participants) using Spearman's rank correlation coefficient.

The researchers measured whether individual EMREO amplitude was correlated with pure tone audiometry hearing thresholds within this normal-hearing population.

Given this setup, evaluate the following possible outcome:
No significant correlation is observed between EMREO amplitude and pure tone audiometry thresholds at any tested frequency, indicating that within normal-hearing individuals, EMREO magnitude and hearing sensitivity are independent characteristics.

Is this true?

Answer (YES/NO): YES